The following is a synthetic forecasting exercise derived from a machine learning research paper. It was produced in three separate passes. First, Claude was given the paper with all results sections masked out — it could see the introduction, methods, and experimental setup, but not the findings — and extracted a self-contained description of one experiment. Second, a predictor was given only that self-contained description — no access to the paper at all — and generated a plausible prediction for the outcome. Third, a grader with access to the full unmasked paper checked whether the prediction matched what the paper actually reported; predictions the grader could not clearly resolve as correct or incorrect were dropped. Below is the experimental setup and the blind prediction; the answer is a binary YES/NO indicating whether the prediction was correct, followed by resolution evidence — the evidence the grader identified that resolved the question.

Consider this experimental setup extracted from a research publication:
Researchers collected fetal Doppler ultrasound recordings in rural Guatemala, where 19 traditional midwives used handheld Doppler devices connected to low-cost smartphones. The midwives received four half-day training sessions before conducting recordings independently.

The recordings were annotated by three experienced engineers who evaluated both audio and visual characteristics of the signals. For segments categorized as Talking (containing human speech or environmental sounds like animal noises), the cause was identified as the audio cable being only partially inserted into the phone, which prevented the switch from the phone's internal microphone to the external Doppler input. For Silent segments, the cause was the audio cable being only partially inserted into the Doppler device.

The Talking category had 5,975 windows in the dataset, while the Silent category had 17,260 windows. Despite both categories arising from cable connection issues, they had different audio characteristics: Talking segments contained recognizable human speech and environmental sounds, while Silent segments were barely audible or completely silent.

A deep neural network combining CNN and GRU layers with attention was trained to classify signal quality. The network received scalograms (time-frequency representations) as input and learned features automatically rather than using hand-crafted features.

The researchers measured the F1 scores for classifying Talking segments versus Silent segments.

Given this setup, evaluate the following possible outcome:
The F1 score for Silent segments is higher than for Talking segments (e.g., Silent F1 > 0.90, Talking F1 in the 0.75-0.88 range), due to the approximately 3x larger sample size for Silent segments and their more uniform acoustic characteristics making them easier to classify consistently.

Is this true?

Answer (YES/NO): NO